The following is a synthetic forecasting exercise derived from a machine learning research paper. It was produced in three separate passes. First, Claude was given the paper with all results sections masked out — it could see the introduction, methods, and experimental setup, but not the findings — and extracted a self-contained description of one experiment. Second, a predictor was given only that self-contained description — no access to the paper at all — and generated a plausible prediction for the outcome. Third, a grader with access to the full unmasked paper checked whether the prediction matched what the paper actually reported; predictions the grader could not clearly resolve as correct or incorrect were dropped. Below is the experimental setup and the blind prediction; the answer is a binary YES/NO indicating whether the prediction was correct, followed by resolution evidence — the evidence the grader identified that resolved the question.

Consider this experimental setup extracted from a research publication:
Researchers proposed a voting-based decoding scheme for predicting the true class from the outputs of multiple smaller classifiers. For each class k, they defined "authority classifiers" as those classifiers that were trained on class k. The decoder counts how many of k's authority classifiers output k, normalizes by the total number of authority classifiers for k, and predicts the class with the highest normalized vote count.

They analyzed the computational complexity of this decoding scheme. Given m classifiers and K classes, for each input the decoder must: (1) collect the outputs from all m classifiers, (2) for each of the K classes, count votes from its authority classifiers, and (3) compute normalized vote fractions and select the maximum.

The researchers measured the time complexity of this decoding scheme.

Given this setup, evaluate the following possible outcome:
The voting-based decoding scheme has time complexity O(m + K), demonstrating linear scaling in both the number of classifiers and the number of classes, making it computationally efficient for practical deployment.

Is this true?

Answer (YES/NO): NO